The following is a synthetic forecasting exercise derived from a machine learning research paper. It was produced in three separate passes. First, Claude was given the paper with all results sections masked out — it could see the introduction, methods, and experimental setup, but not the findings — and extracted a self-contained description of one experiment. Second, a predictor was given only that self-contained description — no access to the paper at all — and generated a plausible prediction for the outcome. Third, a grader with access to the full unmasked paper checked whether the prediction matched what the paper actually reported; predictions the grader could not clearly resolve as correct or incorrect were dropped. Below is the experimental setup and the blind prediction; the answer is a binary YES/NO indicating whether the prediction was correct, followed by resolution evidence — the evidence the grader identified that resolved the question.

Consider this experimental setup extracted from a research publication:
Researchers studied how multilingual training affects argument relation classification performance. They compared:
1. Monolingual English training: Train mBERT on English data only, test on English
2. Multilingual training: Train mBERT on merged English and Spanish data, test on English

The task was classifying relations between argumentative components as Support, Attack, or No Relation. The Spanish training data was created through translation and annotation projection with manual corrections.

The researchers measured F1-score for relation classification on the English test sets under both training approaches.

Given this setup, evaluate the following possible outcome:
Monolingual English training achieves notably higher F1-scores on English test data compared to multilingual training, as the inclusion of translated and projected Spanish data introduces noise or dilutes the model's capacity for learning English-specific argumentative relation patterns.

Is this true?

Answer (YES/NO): NO